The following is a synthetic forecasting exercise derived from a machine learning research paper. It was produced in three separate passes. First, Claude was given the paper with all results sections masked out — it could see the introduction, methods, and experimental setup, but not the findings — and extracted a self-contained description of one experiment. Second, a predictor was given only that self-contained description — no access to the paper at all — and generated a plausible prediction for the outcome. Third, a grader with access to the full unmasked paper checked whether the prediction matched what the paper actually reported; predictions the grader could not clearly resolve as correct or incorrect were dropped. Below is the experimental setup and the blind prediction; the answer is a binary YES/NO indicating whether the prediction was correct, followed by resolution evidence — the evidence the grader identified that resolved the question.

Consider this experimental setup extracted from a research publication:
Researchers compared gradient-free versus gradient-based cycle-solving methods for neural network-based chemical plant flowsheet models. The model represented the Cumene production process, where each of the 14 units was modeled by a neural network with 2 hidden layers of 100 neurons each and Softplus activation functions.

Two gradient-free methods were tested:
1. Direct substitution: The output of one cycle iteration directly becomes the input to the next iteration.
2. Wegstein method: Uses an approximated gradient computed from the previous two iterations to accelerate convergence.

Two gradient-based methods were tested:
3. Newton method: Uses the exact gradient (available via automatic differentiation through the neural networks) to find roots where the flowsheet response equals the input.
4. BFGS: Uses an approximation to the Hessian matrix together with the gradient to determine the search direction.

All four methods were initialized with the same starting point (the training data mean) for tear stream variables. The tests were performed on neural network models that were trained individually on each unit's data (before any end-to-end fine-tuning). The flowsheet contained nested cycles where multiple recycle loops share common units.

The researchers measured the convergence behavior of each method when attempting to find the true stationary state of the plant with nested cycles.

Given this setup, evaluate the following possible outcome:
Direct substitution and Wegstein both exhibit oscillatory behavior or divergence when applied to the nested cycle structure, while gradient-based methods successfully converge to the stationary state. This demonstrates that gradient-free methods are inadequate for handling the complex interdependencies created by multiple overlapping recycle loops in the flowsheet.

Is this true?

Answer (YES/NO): NO